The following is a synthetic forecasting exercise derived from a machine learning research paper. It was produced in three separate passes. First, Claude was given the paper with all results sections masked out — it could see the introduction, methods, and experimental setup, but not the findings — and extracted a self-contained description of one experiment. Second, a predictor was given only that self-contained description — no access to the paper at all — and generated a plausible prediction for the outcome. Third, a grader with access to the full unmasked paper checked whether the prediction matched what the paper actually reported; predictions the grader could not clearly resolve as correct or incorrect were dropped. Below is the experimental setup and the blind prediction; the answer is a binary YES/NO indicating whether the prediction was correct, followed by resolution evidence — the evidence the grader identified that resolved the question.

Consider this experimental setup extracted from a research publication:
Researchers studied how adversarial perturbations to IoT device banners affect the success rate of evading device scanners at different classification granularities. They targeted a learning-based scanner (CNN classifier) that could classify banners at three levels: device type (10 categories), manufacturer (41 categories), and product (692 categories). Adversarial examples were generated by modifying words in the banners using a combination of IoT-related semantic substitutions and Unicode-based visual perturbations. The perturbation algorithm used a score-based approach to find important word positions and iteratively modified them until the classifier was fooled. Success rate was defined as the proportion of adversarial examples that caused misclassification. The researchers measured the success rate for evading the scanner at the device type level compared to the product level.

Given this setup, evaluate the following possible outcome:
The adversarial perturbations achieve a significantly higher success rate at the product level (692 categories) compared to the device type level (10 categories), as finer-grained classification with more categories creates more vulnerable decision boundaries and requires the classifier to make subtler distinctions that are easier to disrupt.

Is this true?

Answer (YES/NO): YES